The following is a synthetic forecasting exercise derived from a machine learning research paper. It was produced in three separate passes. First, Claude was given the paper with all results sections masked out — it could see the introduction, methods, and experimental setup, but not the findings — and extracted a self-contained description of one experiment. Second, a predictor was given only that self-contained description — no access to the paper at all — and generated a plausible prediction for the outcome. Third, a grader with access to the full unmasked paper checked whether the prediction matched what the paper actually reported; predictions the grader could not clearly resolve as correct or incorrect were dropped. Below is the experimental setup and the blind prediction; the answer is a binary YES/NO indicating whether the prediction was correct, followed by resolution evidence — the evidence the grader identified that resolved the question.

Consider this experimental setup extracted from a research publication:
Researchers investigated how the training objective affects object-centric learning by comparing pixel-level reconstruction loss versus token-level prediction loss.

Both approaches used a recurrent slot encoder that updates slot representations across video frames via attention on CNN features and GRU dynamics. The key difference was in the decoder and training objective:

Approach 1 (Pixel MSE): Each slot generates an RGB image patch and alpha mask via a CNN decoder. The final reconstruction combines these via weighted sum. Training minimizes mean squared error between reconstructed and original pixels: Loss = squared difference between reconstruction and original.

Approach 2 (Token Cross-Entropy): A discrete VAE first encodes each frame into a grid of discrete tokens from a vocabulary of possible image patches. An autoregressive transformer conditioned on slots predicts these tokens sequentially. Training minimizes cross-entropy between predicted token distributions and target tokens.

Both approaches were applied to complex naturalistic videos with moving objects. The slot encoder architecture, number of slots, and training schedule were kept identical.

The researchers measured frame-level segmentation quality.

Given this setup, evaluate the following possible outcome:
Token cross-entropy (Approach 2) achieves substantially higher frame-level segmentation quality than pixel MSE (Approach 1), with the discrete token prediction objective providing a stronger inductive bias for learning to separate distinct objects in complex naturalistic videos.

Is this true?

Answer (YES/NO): YES